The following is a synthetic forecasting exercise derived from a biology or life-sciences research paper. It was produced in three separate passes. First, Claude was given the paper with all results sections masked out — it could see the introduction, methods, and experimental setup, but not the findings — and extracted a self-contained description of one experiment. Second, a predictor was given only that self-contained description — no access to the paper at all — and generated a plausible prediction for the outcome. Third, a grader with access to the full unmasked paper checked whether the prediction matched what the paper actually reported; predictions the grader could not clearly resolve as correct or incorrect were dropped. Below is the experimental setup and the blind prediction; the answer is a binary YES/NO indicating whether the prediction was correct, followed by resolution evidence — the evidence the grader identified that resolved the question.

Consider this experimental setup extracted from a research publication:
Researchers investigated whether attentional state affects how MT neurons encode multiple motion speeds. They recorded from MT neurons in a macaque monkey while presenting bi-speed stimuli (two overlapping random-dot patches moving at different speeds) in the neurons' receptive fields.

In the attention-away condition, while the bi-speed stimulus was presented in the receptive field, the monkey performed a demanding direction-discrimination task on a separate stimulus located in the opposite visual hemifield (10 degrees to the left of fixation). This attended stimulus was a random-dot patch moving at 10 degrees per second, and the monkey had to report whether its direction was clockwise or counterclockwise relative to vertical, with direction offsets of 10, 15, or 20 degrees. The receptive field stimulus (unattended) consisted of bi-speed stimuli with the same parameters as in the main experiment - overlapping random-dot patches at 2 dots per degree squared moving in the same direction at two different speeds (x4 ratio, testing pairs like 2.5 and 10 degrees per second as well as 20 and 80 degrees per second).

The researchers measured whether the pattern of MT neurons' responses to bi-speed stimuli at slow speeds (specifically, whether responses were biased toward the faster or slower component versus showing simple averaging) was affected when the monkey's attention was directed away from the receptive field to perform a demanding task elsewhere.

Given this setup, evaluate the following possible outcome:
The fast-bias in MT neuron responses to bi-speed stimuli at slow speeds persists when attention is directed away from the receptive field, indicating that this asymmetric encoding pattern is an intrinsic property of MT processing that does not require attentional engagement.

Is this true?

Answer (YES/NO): YES